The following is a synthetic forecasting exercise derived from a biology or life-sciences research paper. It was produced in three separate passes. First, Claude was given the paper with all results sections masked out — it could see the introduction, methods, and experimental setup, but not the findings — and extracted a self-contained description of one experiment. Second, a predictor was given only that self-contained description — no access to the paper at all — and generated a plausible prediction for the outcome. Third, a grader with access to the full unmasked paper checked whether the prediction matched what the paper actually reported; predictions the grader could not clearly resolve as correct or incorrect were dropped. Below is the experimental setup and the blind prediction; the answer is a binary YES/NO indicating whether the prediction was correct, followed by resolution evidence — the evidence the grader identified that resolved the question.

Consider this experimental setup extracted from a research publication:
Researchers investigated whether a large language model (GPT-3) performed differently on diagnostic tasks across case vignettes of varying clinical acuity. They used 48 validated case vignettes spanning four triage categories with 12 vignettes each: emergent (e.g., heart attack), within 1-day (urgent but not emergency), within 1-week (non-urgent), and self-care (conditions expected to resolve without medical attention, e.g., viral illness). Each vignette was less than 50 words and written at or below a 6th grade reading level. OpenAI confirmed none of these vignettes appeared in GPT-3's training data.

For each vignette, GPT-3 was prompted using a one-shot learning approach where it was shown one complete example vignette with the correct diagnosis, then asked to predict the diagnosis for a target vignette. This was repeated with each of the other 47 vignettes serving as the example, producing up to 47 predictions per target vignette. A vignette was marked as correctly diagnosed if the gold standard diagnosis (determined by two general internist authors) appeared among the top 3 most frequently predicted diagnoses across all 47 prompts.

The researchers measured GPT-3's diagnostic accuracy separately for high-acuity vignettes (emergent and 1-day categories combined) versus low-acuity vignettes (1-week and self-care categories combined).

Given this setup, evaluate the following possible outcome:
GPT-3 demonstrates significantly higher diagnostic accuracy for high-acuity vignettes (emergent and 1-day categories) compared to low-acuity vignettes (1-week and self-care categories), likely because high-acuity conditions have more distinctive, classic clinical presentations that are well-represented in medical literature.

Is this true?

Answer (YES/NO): NO